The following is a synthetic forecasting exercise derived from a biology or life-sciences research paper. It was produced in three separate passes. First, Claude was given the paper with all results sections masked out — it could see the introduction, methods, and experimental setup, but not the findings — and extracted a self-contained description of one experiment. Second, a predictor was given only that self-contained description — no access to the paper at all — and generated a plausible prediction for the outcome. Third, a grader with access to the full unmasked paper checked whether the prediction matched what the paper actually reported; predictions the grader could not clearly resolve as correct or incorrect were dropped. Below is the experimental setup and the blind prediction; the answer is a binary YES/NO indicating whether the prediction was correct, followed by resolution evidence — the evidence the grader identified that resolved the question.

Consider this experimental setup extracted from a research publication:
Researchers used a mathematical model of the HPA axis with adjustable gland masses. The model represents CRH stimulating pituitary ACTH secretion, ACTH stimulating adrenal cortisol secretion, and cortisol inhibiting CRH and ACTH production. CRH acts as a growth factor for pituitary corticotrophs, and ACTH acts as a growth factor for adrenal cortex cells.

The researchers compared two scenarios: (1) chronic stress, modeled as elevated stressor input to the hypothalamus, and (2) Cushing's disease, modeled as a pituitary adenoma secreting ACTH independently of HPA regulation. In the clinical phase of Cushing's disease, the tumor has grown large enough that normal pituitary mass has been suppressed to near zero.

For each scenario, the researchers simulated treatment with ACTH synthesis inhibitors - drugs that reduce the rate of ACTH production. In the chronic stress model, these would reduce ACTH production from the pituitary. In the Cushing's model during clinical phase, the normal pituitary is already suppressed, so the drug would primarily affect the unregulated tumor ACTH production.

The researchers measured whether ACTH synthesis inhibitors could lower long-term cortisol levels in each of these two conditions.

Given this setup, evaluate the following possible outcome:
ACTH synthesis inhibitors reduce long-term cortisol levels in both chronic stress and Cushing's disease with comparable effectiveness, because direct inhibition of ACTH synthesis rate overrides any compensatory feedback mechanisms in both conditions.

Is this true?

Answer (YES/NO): NO